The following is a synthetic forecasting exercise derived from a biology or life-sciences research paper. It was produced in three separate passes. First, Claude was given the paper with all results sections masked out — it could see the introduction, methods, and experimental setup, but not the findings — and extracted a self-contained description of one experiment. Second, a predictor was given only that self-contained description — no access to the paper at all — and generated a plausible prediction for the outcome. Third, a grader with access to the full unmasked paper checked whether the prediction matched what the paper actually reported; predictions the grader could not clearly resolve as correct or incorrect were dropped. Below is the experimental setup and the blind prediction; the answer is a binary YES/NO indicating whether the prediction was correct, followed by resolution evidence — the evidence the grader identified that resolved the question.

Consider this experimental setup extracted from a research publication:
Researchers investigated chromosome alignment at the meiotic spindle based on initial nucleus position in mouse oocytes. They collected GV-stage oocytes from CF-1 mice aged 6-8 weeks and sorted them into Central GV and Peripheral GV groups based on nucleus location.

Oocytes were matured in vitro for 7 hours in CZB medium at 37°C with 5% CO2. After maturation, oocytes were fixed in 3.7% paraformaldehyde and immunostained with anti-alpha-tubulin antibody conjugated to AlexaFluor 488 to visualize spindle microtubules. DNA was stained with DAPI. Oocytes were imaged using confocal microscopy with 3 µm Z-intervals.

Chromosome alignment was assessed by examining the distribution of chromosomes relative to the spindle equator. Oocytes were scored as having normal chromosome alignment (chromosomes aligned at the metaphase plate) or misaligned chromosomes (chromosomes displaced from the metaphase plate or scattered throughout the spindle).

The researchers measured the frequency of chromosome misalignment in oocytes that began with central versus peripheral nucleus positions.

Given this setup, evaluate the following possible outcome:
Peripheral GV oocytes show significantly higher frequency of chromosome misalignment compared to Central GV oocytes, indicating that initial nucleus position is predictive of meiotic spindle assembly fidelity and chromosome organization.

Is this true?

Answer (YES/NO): YES